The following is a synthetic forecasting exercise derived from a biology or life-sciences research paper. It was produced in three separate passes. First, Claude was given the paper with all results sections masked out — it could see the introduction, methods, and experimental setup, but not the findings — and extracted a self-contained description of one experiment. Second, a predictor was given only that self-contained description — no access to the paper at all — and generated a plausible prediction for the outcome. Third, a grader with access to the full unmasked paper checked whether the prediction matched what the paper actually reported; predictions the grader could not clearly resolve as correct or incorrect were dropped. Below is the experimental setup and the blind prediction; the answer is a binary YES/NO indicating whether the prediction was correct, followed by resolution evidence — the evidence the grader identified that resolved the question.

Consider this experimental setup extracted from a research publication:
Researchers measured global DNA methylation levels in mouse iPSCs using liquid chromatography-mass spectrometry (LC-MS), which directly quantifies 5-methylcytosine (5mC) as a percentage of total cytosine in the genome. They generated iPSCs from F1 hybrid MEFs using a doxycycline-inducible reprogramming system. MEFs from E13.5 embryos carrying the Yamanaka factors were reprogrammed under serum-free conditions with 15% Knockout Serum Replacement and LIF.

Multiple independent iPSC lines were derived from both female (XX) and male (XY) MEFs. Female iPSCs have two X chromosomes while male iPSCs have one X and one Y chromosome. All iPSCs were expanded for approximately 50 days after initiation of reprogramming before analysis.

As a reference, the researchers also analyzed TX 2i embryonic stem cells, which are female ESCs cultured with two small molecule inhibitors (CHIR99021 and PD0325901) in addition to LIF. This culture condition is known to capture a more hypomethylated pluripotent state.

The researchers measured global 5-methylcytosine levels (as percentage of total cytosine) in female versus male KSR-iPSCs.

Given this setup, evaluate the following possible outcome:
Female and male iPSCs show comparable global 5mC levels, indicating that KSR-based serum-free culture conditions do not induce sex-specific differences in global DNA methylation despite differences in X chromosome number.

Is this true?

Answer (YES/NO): NO